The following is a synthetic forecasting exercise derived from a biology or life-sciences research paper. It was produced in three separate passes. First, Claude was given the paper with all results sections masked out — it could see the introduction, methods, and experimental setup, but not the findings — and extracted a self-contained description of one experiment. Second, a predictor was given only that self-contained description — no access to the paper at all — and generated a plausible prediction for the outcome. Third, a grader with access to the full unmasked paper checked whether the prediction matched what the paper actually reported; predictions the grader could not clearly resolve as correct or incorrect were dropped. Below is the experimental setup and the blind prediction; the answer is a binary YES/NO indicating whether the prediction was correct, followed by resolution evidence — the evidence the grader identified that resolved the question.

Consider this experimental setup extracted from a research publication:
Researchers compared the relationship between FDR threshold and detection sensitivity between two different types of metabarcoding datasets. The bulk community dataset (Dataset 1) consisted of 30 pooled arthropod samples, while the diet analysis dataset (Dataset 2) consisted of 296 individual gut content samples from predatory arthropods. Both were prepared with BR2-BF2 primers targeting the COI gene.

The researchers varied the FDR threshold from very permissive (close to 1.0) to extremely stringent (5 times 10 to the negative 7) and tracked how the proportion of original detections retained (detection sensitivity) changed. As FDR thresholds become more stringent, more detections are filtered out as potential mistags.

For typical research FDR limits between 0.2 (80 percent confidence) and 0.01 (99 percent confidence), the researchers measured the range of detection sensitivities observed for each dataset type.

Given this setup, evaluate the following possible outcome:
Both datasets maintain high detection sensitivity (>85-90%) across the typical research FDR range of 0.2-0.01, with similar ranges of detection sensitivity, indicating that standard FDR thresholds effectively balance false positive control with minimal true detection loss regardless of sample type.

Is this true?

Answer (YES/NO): NO